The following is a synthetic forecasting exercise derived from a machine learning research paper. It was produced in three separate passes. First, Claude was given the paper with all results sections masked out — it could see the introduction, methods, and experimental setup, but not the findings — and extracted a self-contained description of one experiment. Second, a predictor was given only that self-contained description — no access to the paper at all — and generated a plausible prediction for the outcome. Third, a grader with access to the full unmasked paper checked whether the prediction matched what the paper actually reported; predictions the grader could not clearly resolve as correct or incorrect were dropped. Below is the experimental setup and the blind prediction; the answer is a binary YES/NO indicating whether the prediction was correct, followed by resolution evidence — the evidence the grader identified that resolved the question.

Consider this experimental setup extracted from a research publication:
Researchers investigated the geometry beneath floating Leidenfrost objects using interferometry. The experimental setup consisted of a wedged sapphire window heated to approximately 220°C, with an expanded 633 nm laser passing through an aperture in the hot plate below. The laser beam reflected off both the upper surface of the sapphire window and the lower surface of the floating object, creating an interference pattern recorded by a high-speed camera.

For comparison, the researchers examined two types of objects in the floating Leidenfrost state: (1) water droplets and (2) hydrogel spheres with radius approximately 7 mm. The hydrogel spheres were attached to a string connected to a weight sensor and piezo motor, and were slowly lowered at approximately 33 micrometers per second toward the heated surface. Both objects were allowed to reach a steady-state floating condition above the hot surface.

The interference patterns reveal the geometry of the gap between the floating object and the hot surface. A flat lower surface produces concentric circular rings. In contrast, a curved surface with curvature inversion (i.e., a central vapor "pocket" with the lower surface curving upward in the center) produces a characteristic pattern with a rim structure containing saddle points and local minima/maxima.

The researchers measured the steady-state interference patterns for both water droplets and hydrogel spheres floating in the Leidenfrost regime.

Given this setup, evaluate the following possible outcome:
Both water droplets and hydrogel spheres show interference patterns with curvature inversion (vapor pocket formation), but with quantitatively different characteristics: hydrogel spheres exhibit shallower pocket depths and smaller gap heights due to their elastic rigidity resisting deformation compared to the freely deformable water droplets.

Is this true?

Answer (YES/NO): NO